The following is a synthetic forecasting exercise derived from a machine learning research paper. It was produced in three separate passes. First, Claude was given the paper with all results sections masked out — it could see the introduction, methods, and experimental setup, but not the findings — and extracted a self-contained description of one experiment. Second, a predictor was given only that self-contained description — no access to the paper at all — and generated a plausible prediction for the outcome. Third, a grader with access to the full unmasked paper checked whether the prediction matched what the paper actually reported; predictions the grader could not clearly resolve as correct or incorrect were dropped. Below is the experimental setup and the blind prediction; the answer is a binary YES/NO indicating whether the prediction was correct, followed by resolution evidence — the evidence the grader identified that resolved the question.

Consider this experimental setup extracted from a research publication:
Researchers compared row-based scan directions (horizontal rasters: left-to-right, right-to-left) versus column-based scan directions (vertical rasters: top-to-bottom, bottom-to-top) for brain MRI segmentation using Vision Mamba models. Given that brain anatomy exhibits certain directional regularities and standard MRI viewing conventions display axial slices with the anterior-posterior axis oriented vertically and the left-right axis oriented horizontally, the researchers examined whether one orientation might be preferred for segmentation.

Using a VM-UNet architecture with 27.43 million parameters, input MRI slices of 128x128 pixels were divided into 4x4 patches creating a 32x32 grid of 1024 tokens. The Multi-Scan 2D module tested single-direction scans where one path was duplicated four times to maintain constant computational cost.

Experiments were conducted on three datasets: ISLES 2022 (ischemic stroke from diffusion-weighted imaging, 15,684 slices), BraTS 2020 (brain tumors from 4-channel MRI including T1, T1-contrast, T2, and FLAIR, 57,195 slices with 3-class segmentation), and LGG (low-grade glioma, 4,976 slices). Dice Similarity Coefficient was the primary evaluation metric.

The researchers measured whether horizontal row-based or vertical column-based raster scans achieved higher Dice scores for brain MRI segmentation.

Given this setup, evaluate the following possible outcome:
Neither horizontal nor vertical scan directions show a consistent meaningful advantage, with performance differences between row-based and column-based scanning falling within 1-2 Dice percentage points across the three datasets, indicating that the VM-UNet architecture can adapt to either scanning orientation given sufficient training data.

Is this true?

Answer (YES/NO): NO